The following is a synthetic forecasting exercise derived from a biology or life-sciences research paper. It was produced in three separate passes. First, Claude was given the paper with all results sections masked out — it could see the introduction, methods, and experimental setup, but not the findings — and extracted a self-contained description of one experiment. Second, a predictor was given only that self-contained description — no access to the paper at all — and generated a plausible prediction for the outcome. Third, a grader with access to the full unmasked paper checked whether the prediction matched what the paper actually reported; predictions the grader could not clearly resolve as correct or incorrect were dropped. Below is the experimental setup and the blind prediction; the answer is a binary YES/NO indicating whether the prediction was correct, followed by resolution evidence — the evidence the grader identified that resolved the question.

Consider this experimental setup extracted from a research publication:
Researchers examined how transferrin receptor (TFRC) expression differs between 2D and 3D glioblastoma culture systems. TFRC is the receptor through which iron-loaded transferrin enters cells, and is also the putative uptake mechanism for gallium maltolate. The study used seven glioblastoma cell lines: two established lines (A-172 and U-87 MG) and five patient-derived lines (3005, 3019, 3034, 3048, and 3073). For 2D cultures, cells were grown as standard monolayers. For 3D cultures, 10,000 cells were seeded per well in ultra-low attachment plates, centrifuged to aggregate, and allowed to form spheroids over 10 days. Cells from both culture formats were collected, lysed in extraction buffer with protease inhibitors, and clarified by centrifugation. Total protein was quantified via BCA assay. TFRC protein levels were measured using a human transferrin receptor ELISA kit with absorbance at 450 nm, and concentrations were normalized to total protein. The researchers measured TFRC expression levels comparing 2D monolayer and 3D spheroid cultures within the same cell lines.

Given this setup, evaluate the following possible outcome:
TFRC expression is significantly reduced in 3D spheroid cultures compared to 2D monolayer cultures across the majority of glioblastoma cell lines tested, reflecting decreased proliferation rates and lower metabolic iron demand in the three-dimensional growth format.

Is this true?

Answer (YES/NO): NO